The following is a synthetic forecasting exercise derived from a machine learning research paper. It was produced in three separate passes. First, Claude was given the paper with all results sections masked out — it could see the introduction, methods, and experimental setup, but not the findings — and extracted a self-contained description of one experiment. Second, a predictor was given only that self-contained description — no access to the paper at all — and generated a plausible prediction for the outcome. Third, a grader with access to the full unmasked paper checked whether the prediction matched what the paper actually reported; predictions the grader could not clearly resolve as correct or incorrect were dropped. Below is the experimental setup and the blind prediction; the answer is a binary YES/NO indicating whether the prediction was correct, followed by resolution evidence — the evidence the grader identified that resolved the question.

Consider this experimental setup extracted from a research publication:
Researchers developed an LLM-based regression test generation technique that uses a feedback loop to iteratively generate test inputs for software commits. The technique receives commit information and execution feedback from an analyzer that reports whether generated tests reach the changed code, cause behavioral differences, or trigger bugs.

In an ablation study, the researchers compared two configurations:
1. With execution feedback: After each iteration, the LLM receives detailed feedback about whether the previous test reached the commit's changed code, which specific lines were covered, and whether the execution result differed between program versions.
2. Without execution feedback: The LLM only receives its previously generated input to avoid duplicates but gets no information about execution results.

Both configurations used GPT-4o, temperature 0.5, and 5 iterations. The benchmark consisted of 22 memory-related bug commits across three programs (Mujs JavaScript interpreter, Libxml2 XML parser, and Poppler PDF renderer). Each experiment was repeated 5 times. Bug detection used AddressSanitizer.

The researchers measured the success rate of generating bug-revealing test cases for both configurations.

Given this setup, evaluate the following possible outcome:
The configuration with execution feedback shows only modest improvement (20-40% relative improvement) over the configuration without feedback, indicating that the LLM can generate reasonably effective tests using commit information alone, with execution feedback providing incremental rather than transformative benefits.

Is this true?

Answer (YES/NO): NO